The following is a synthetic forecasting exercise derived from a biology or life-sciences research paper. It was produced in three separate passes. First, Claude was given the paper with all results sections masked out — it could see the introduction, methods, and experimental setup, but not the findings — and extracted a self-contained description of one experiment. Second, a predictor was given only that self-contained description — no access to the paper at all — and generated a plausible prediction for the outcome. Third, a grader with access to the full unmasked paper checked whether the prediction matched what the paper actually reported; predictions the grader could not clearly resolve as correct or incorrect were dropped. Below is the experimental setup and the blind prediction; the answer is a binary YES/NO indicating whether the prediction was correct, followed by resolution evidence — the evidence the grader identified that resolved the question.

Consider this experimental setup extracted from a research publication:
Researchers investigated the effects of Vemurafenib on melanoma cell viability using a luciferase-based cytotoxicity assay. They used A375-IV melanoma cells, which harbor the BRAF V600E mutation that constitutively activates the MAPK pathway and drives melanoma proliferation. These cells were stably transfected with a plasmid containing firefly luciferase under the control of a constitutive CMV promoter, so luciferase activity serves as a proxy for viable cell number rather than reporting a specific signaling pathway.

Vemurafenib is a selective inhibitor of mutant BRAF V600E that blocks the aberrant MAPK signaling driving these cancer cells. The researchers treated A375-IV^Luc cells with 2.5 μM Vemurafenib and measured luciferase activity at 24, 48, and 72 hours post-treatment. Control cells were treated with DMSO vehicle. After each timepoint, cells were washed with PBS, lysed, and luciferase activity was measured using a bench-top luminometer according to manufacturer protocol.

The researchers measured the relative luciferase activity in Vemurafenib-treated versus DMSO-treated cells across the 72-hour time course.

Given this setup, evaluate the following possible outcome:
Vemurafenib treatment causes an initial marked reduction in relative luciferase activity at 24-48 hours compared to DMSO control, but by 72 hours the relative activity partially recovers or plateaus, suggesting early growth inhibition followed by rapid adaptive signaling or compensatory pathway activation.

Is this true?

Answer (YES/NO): NO